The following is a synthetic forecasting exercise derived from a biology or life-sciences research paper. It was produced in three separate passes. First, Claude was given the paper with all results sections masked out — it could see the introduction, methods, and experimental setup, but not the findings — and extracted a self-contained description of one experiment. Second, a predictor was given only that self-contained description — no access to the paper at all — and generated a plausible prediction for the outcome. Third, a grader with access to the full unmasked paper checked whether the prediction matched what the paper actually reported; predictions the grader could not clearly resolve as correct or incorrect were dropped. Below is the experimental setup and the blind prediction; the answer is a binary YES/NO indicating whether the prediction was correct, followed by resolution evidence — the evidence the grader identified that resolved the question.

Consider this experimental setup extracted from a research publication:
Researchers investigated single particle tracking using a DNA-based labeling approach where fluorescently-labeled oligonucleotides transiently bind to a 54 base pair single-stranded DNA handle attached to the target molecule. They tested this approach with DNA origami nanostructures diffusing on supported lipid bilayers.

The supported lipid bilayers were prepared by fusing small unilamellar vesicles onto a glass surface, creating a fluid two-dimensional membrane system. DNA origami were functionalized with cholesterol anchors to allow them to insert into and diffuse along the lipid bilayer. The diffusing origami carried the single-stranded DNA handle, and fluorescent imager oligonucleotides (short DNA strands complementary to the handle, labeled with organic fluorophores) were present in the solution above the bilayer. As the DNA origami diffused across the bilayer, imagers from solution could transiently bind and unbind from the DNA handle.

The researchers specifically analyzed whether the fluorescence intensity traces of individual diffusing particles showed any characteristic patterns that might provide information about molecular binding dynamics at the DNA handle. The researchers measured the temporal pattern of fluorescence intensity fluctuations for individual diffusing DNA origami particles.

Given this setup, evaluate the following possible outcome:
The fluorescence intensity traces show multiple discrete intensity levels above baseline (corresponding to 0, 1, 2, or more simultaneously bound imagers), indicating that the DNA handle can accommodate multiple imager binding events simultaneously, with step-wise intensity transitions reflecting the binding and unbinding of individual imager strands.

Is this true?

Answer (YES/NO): YES